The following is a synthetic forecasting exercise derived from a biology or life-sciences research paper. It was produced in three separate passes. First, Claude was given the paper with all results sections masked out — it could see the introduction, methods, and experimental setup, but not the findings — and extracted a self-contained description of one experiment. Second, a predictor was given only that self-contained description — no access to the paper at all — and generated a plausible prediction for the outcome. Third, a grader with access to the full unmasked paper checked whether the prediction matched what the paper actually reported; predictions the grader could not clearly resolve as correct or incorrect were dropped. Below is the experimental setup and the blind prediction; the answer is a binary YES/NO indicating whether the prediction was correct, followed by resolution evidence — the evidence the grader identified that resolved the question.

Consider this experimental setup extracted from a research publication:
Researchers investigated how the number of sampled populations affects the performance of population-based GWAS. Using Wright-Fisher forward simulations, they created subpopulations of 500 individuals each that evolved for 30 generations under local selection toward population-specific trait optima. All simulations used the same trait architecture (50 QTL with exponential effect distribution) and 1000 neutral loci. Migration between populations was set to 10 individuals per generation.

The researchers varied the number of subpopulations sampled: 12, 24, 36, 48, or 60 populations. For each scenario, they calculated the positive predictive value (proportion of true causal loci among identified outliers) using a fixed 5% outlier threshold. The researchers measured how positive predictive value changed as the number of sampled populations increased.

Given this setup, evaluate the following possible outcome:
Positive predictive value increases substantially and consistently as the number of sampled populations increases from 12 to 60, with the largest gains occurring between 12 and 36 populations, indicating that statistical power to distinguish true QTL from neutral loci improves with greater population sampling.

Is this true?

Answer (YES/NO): YES